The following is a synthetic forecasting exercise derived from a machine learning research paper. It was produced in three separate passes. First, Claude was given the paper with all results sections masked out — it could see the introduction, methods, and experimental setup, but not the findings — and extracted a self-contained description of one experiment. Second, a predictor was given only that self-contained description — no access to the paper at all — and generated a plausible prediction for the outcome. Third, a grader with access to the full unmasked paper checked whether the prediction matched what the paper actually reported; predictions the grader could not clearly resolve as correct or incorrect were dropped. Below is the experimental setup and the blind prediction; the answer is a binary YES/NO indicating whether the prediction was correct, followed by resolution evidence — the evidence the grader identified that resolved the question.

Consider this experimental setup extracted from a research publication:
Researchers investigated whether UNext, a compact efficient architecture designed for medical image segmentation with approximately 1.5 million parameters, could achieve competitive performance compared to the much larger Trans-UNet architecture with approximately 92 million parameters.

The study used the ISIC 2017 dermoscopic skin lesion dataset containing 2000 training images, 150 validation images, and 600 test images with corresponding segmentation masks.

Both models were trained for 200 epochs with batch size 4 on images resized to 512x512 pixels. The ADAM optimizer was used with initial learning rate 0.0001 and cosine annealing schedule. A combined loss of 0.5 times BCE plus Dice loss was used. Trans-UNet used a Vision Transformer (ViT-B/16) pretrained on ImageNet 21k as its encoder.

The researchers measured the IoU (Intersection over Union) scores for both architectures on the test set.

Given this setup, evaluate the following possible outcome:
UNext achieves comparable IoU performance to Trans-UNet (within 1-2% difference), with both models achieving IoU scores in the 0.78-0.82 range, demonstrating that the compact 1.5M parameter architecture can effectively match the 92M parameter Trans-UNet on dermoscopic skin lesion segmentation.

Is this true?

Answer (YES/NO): NO